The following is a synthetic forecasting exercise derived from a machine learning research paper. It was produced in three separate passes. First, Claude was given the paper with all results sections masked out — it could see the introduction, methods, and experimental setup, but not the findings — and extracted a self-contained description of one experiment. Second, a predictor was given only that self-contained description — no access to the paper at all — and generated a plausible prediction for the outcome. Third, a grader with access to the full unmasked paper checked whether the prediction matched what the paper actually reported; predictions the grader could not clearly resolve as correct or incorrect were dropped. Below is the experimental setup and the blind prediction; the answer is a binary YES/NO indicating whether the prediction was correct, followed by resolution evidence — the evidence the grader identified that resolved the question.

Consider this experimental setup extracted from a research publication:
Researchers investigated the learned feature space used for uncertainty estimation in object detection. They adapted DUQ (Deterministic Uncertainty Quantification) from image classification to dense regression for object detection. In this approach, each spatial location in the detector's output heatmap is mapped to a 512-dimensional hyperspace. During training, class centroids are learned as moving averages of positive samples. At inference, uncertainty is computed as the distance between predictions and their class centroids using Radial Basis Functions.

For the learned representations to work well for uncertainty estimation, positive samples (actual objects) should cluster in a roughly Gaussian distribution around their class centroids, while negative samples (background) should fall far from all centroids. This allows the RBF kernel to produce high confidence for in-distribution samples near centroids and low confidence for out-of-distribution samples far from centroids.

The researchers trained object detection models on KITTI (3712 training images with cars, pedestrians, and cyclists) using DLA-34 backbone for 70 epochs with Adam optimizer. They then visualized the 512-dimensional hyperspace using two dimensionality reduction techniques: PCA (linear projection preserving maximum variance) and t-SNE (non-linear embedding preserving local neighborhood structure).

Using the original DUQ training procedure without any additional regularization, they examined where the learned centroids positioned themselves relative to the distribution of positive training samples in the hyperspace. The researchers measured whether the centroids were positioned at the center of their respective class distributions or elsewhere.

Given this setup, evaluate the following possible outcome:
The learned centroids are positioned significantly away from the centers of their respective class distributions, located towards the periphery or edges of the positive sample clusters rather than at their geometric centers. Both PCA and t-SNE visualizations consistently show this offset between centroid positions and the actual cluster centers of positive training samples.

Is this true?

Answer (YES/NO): YES